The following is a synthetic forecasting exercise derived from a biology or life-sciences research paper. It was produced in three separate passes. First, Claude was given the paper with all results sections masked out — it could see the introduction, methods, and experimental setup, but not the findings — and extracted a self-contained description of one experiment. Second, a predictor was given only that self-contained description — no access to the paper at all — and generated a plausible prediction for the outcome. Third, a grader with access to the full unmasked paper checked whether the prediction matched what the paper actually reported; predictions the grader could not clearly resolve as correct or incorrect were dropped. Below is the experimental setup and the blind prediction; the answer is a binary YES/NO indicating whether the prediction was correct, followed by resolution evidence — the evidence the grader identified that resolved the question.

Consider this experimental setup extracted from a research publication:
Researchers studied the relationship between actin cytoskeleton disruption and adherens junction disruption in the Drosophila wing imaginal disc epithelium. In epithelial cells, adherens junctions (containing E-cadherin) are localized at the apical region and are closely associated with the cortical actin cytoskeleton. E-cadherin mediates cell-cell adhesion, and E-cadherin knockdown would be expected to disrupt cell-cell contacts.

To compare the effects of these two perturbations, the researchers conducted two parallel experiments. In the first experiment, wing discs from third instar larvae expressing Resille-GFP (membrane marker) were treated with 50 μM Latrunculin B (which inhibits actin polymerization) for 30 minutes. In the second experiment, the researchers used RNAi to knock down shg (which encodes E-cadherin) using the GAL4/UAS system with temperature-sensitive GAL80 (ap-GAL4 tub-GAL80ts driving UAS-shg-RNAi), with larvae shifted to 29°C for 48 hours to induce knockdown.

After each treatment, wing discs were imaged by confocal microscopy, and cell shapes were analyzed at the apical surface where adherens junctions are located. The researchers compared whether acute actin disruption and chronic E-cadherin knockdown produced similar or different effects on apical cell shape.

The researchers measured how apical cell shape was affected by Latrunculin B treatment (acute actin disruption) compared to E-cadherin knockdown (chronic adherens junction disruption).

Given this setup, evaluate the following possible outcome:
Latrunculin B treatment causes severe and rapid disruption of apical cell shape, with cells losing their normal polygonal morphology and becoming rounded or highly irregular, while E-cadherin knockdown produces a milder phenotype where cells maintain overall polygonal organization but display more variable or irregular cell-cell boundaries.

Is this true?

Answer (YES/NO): NO